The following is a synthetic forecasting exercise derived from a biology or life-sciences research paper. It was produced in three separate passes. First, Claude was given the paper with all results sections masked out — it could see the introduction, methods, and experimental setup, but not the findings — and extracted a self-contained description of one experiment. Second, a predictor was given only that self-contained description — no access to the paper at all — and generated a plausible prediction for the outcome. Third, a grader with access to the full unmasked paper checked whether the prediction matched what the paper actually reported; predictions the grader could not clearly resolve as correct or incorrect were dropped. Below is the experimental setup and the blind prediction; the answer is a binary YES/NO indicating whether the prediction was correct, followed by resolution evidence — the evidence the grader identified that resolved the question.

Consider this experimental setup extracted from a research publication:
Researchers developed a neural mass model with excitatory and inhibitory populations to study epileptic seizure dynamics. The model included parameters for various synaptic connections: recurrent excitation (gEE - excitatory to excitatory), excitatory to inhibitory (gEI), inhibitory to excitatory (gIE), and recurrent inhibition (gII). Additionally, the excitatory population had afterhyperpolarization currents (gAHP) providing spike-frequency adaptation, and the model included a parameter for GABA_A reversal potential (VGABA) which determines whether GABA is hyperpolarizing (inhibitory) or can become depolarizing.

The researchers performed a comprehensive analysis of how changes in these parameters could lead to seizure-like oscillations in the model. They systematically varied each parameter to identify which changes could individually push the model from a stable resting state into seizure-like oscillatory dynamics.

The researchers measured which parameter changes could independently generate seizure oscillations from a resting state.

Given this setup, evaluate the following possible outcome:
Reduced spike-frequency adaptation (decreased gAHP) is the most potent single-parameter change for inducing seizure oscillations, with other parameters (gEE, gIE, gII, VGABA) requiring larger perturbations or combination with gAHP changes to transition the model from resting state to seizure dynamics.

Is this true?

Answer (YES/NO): NO